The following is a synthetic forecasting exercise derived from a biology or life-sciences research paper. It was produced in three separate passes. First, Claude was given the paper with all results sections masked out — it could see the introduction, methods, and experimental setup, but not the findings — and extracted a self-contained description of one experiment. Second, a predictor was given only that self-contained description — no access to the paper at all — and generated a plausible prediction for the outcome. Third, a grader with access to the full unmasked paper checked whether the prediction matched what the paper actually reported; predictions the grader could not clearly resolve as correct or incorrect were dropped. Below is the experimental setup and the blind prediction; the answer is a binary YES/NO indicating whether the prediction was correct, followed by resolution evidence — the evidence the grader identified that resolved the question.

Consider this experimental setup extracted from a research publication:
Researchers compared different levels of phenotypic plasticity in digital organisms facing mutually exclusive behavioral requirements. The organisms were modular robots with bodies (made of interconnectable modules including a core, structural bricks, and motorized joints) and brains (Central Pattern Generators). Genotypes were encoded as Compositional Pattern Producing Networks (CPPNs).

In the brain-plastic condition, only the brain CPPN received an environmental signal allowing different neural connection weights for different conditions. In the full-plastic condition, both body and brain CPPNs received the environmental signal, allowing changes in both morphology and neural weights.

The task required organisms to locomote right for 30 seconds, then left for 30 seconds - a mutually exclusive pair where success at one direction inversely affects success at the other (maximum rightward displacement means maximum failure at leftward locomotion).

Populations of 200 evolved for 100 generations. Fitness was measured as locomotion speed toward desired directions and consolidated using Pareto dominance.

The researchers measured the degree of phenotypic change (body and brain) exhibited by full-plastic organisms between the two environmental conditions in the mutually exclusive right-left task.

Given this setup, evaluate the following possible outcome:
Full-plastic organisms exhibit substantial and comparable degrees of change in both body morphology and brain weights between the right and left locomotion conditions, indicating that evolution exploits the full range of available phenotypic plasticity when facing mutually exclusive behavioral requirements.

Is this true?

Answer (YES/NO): NO